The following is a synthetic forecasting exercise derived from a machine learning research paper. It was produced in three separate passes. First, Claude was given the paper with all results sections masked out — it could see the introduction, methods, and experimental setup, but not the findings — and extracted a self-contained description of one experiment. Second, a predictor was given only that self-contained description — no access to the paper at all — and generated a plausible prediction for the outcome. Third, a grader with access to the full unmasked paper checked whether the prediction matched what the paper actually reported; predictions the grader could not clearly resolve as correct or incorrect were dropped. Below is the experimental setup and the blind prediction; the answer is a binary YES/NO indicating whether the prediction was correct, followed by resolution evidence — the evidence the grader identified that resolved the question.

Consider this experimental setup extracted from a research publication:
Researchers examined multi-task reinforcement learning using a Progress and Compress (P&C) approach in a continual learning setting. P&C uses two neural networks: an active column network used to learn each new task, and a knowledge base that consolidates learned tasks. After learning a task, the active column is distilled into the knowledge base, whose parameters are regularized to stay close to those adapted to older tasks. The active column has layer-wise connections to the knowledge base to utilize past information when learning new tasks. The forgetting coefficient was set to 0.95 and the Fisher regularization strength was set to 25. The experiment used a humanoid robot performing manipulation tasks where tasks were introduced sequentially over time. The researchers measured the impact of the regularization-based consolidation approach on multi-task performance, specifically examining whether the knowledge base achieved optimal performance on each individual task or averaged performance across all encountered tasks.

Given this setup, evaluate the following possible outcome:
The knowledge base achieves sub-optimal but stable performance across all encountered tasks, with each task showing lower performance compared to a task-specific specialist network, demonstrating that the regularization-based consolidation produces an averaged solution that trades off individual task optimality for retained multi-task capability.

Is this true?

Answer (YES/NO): NO